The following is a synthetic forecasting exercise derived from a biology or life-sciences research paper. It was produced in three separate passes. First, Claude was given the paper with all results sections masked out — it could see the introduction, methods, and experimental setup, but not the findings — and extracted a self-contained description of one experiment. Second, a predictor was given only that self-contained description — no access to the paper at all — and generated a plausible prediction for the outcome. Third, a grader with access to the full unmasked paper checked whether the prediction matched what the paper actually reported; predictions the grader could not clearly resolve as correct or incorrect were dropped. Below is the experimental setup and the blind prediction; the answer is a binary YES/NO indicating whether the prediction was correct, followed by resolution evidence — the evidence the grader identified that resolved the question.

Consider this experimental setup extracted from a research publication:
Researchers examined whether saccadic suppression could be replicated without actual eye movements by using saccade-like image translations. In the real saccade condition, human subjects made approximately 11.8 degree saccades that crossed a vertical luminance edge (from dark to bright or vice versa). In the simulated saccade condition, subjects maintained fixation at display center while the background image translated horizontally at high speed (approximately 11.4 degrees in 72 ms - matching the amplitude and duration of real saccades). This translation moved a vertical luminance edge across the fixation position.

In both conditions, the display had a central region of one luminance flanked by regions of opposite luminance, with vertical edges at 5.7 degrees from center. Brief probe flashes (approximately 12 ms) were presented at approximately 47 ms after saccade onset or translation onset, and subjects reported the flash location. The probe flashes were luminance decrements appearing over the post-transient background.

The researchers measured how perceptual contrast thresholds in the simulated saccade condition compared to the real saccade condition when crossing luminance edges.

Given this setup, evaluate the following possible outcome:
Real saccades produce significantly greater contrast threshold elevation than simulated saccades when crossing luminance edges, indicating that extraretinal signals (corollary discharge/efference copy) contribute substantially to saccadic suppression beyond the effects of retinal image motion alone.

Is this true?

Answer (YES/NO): NO